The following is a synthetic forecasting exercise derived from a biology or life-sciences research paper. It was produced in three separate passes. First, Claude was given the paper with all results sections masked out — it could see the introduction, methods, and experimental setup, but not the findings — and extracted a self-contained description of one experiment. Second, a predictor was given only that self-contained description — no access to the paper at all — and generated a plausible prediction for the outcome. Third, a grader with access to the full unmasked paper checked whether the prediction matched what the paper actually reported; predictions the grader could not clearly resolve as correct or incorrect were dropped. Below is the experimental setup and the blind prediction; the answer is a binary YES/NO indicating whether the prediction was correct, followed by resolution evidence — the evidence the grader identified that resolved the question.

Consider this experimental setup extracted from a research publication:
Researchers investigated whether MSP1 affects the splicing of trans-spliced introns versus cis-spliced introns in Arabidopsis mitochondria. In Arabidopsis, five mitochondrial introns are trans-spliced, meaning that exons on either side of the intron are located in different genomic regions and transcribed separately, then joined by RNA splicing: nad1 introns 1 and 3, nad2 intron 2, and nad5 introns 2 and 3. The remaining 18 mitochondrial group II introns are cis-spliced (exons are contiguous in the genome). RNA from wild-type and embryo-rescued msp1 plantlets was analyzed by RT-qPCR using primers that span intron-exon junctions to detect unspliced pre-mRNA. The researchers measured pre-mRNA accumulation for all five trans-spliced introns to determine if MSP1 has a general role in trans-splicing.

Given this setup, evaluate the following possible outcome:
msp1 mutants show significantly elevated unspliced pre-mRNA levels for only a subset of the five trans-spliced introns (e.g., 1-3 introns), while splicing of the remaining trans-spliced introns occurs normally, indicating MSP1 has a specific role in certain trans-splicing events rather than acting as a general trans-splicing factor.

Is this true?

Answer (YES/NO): YES